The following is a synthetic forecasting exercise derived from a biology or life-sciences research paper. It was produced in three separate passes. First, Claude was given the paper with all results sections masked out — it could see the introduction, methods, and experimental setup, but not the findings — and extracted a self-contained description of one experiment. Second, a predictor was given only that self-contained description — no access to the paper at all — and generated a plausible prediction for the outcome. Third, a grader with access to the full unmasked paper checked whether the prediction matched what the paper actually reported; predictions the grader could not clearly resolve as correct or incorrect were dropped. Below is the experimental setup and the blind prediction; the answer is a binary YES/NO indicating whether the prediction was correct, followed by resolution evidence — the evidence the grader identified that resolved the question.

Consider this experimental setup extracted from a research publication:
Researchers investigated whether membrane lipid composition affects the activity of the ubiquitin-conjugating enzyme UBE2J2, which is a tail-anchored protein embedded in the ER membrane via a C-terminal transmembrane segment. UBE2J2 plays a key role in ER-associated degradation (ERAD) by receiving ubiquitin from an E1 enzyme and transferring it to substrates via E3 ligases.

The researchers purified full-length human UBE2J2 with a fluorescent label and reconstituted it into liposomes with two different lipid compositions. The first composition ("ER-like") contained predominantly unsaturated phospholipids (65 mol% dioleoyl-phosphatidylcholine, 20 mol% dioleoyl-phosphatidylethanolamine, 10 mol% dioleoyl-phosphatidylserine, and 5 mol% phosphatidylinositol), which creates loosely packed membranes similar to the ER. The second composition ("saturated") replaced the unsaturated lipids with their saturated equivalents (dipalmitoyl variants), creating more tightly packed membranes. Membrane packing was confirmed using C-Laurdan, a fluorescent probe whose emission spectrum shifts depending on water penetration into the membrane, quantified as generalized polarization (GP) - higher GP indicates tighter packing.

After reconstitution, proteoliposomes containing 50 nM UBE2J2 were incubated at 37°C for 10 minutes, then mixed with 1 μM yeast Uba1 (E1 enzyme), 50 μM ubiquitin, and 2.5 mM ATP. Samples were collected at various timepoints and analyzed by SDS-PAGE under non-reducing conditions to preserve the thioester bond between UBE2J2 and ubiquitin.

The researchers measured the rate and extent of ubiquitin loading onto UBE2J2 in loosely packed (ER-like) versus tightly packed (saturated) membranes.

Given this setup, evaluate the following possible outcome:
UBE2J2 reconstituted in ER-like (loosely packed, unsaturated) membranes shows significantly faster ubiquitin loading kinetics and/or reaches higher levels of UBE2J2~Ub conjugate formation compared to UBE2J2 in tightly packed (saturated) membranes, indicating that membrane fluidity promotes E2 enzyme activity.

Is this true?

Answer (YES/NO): NO